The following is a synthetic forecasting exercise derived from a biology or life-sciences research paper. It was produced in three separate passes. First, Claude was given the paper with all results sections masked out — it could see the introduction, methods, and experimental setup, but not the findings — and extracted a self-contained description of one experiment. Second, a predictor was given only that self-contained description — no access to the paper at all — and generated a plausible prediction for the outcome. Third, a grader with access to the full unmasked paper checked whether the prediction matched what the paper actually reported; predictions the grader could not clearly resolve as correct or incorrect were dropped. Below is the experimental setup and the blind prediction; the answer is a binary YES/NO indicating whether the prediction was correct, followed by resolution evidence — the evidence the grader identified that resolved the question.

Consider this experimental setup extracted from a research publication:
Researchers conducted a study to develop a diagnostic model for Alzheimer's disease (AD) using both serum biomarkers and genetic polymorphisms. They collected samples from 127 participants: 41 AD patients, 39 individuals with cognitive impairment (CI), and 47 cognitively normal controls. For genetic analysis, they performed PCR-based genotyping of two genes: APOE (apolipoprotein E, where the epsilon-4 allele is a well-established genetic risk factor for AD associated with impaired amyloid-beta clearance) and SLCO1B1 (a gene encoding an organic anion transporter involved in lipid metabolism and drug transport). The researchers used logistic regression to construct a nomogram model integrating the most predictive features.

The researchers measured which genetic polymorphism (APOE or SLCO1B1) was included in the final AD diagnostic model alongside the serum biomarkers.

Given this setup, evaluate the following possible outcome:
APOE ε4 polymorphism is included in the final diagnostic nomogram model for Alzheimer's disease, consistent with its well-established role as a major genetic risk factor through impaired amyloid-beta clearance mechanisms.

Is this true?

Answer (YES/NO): NO